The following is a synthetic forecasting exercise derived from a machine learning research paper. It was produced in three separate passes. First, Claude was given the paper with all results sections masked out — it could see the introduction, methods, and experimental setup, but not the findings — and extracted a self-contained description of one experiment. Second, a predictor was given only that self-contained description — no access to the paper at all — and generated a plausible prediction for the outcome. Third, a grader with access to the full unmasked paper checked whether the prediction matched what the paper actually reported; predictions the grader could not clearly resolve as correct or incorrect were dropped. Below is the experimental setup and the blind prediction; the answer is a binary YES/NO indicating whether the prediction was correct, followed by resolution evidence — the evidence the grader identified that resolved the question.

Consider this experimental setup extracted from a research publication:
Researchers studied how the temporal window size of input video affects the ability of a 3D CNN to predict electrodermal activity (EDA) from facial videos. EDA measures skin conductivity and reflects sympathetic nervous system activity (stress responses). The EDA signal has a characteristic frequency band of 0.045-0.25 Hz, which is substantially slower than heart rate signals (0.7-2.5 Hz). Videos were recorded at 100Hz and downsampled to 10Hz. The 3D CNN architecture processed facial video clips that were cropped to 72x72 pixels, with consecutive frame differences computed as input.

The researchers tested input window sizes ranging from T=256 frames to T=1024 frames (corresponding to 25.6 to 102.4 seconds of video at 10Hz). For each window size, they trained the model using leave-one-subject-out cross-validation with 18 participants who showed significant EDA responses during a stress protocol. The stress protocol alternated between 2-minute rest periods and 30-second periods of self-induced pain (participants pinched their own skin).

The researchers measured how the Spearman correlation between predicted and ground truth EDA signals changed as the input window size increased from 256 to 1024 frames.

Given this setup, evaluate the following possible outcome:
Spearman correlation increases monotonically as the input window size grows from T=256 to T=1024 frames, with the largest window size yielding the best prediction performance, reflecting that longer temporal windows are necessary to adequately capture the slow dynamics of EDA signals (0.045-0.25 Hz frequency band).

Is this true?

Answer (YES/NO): NO